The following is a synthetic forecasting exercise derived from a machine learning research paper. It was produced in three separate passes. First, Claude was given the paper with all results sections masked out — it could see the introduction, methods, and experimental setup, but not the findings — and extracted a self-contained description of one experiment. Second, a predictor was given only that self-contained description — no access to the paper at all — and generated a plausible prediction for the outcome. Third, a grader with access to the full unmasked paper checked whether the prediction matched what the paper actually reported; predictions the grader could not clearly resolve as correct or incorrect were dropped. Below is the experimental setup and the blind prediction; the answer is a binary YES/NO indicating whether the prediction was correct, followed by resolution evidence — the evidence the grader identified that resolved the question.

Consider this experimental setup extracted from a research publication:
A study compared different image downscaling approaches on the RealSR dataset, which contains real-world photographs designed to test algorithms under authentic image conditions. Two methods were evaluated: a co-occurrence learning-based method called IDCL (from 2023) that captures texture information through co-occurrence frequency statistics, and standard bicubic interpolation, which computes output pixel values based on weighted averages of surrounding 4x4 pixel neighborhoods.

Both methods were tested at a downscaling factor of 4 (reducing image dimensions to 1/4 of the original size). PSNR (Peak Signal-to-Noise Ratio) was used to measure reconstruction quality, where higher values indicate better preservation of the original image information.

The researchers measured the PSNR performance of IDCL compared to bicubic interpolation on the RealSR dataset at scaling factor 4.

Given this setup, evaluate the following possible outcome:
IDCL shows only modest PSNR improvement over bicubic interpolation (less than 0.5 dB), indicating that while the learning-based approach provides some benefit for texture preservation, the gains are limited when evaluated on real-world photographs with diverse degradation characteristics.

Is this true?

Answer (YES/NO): NO